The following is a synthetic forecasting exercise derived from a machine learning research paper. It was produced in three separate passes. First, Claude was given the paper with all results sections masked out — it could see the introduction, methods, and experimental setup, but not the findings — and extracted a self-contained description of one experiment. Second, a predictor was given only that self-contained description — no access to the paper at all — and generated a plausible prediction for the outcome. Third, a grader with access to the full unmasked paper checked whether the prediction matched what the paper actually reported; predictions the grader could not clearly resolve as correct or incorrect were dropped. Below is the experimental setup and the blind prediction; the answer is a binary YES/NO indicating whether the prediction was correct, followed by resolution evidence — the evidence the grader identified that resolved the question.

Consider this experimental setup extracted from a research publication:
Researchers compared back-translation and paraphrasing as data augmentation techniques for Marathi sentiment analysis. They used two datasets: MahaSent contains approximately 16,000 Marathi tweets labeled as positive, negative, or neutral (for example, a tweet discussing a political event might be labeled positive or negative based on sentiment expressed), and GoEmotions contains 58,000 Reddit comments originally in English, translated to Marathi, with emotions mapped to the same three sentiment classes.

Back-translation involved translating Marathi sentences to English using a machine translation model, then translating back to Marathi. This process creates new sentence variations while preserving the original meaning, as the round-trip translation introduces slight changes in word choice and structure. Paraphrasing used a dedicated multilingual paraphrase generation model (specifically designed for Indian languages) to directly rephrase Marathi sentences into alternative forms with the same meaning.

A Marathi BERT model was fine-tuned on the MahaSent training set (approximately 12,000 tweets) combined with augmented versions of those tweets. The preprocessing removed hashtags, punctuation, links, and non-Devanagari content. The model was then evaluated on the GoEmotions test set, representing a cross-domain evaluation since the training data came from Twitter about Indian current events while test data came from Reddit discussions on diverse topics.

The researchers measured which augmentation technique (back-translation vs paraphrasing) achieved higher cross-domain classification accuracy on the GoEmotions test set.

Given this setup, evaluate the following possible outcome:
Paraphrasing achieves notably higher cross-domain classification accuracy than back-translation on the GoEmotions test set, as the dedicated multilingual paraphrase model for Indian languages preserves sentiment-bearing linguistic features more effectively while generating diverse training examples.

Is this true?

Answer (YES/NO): NO